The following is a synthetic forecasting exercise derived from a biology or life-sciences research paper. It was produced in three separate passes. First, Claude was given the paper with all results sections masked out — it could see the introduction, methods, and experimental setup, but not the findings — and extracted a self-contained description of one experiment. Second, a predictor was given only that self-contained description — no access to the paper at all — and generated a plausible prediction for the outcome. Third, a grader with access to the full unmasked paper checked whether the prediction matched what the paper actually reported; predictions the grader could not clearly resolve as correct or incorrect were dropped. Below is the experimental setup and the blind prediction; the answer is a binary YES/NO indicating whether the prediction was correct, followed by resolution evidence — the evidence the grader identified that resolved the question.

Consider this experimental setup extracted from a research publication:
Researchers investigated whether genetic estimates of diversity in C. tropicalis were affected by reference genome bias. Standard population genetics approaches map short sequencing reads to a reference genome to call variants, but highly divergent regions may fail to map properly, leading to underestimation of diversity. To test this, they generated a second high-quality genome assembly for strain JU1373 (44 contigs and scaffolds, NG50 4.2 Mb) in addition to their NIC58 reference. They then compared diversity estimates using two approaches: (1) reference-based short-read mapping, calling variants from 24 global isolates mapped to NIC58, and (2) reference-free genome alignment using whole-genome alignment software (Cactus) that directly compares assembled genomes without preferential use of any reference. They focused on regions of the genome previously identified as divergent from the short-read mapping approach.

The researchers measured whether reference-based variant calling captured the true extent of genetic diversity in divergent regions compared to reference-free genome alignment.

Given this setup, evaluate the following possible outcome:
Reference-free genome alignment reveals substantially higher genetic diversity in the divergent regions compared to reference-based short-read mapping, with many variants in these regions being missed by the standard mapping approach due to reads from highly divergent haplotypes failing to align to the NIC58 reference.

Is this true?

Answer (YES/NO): YES